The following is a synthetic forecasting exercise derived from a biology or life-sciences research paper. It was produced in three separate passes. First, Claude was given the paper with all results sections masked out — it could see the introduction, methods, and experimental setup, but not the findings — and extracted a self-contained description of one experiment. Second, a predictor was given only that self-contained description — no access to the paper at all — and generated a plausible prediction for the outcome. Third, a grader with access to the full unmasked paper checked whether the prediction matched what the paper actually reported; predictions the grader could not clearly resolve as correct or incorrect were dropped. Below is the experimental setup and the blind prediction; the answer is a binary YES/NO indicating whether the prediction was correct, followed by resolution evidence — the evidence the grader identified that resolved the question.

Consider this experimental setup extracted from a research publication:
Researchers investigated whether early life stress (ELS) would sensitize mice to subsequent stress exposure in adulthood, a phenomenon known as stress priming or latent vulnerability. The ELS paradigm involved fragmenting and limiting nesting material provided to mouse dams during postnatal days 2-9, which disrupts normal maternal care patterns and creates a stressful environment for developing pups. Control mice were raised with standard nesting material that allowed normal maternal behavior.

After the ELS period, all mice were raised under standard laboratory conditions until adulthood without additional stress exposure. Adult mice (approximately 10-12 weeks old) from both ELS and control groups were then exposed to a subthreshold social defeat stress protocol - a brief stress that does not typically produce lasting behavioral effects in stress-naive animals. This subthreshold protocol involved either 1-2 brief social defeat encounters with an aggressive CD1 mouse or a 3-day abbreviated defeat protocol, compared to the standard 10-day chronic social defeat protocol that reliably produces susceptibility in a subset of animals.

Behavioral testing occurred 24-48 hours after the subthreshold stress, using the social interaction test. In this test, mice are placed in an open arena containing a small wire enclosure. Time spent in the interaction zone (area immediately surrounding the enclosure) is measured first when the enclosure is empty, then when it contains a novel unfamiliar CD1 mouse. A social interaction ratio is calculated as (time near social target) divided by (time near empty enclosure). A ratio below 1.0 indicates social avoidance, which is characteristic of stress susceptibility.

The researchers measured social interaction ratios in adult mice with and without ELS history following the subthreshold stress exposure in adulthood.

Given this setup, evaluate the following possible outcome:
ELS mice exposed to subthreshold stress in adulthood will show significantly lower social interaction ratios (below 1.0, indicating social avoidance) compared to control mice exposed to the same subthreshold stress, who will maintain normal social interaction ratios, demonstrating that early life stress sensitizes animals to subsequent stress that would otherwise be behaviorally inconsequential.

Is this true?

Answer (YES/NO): YES